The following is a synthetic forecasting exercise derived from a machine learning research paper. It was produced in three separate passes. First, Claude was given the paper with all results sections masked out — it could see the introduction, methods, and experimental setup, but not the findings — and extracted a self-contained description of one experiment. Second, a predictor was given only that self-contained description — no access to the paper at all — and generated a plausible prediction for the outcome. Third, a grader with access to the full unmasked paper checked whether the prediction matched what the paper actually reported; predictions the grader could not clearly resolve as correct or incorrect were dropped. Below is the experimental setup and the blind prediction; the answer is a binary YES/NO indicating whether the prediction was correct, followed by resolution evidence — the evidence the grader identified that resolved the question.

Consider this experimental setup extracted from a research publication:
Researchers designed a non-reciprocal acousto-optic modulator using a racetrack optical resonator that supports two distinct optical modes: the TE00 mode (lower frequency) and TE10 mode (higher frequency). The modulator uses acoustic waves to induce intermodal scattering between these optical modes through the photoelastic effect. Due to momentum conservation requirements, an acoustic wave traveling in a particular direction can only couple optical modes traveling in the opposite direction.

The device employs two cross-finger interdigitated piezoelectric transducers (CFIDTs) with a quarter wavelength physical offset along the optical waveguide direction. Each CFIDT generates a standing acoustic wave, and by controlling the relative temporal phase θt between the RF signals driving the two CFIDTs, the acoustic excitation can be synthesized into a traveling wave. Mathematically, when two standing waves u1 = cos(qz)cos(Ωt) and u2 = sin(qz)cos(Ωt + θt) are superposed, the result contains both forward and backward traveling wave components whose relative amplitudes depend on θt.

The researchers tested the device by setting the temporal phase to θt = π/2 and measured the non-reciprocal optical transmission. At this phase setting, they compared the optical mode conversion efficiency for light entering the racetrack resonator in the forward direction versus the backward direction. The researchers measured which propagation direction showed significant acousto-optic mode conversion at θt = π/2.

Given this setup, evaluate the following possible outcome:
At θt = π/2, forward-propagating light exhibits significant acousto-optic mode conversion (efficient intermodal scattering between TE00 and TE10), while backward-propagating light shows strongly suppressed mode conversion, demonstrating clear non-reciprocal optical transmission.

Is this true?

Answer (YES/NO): YES